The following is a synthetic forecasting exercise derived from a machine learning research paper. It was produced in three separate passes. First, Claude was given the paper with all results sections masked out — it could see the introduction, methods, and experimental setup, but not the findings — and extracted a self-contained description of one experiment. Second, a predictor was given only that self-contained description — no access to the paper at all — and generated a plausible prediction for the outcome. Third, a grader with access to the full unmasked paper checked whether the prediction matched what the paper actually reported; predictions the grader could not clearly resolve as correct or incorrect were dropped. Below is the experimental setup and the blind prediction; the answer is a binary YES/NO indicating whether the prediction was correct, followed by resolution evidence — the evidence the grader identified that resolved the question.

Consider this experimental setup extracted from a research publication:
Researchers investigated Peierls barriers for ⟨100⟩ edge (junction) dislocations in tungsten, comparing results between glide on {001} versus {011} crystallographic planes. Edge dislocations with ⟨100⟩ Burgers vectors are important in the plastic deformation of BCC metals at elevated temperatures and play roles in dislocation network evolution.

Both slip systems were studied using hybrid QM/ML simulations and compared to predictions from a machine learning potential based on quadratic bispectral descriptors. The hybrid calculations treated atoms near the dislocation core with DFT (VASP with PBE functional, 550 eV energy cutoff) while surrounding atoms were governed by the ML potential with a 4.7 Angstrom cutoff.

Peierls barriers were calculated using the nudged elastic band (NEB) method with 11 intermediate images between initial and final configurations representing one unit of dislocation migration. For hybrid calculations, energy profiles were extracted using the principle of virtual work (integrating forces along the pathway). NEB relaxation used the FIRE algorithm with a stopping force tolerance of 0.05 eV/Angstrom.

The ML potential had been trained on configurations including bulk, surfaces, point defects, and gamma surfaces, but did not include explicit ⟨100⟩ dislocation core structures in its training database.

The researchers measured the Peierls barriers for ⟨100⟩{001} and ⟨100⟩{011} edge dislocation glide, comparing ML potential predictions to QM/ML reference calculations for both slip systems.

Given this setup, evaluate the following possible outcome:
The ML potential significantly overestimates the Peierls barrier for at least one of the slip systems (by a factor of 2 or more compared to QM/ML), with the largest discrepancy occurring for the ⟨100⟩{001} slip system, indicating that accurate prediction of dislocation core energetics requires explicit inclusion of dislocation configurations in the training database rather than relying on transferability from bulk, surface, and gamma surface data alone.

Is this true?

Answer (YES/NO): YES